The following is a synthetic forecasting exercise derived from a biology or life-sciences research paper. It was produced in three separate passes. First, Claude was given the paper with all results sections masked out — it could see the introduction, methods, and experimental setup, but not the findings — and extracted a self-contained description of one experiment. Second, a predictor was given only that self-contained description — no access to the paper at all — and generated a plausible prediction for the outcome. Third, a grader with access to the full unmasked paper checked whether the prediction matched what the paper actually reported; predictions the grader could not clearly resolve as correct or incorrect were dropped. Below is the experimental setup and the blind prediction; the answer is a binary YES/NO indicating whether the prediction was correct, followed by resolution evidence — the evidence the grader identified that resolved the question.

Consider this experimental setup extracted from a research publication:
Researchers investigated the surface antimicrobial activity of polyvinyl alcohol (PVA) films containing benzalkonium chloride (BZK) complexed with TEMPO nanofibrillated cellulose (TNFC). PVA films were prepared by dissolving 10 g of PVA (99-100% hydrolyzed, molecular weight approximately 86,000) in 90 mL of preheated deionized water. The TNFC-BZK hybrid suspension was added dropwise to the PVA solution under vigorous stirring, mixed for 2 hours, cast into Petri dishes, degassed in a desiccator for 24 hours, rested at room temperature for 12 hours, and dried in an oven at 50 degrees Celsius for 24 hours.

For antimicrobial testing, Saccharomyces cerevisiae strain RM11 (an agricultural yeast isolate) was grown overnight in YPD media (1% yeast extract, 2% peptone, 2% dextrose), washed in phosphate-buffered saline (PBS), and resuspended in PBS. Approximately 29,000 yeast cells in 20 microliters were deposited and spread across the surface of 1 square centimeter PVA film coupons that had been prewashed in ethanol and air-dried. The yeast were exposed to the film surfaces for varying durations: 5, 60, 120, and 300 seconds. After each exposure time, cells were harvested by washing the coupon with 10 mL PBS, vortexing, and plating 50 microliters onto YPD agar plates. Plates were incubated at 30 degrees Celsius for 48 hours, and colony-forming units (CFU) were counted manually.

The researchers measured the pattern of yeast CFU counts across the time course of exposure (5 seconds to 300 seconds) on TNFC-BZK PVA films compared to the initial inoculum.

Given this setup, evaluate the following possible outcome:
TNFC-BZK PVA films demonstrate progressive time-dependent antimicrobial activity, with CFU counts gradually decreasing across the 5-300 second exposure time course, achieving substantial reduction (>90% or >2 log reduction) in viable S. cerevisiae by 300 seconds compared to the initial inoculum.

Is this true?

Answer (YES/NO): NO